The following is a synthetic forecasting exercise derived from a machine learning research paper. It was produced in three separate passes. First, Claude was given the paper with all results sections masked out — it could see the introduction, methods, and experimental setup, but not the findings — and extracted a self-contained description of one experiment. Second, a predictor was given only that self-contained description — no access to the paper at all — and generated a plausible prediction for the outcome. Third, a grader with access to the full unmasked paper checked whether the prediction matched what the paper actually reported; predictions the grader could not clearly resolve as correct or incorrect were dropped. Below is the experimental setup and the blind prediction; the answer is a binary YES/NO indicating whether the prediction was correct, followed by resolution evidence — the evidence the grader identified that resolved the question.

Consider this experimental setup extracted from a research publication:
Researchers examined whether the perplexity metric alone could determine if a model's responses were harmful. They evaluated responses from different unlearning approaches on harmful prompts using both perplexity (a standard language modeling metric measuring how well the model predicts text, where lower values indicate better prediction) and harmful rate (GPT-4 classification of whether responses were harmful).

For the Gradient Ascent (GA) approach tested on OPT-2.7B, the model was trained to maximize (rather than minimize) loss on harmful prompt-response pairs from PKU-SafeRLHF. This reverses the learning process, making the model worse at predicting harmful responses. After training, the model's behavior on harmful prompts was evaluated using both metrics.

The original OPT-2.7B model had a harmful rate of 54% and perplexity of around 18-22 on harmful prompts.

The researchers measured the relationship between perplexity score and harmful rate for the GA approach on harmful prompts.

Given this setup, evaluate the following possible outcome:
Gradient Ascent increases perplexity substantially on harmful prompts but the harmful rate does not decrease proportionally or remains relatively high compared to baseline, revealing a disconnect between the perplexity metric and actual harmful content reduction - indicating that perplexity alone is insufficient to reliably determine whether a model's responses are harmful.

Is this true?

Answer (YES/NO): NO